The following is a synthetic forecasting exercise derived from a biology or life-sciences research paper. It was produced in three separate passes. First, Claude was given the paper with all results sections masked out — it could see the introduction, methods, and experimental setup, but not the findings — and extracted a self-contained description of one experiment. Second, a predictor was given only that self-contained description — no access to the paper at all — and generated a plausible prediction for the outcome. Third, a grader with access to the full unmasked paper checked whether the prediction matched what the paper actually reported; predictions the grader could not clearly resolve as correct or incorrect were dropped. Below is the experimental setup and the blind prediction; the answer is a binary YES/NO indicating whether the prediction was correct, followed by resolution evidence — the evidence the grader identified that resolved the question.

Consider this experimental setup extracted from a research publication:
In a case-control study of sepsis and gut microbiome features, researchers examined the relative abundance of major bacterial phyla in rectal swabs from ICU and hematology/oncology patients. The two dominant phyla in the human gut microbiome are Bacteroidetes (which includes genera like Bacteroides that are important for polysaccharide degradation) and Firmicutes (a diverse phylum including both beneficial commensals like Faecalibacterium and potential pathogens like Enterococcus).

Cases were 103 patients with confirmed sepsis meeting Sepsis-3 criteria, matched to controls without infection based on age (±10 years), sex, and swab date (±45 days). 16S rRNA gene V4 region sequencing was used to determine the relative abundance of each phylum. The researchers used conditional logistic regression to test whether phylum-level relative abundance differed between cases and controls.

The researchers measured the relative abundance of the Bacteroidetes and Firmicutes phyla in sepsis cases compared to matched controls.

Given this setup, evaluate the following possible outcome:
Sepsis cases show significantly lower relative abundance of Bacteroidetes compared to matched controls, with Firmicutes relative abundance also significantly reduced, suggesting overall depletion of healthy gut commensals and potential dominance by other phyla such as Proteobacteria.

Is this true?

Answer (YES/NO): NO